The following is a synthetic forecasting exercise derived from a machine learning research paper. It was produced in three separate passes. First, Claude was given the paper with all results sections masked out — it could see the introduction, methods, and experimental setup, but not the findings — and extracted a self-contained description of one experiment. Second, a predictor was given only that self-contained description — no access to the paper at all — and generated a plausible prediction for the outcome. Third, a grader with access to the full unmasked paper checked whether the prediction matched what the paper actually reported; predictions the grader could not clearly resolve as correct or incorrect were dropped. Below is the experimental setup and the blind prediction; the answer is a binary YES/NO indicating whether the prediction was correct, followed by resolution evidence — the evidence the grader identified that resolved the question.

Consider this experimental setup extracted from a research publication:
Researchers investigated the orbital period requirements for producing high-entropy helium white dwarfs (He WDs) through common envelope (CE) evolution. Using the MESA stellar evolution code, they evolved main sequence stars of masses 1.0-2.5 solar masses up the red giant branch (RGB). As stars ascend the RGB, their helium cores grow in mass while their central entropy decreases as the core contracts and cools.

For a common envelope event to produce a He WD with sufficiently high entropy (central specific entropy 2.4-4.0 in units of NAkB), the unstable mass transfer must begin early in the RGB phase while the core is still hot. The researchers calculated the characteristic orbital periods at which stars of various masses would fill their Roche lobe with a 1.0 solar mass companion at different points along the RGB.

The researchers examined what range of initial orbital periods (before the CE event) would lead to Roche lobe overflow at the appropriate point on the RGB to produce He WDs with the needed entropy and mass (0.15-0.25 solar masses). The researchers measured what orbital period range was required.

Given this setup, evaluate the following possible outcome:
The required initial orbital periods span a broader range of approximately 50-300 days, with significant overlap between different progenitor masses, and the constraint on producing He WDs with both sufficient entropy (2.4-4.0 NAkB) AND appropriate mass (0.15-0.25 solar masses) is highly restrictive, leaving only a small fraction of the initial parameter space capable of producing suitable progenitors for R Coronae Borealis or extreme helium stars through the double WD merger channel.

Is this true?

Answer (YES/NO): NO